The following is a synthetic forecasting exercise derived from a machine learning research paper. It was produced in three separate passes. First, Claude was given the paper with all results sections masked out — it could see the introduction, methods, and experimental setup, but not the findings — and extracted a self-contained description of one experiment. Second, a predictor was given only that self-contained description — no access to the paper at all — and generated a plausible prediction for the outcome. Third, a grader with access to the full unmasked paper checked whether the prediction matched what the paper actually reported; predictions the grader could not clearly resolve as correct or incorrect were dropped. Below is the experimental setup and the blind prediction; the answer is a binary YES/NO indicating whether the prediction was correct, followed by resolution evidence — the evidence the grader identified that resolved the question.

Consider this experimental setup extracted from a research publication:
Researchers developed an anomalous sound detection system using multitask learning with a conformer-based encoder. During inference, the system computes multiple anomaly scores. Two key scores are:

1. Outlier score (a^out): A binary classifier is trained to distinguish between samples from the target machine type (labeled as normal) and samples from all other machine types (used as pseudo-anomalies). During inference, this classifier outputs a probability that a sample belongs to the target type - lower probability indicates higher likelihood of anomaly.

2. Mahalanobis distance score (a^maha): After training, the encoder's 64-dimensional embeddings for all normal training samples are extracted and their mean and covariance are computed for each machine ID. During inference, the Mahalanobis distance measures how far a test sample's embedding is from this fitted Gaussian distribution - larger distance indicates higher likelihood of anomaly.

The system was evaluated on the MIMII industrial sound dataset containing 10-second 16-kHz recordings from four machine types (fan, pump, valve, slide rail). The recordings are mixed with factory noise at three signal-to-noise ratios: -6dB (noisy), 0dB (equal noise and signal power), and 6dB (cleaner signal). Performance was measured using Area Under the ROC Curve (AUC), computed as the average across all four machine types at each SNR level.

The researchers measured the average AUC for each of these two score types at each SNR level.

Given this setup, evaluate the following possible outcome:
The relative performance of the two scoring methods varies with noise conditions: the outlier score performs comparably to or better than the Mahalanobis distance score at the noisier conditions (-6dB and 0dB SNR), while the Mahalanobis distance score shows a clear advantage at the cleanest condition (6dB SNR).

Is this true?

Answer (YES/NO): NO